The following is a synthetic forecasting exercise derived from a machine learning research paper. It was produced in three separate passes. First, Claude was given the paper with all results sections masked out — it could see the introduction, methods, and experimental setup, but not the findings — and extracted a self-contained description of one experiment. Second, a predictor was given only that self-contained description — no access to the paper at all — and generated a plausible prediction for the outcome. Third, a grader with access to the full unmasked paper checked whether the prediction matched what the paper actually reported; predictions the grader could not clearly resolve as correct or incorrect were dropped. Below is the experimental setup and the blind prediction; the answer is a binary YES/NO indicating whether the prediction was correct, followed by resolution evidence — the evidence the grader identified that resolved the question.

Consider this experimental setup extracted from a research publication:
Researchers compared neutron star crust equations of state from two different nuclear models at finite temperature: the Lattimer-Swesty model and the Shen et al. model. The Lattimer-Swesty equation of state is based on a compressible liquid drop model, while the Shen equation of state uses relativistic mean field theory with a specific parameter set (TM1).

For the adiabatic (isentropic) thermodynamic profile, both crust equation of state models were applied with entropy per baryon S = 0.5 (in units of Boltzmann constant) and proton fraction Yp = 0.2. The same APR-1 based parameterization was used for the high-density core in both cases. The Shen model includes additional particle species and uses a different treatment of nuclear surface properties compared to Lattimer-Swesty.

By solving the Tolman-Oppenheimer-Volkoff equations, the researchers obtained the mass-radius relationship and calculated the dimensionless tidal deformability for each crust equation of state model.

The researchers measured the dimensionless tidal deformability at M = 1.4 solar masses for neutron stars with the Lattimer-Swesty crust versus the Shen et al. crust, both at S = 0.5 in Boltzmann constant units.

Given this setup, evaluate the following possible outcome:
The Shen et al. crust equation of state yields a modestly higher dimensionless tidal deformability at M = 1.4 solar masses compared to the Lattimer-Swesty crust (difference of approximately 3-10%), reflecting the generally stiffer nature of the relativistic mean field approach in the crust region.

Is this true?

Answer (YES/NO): NO